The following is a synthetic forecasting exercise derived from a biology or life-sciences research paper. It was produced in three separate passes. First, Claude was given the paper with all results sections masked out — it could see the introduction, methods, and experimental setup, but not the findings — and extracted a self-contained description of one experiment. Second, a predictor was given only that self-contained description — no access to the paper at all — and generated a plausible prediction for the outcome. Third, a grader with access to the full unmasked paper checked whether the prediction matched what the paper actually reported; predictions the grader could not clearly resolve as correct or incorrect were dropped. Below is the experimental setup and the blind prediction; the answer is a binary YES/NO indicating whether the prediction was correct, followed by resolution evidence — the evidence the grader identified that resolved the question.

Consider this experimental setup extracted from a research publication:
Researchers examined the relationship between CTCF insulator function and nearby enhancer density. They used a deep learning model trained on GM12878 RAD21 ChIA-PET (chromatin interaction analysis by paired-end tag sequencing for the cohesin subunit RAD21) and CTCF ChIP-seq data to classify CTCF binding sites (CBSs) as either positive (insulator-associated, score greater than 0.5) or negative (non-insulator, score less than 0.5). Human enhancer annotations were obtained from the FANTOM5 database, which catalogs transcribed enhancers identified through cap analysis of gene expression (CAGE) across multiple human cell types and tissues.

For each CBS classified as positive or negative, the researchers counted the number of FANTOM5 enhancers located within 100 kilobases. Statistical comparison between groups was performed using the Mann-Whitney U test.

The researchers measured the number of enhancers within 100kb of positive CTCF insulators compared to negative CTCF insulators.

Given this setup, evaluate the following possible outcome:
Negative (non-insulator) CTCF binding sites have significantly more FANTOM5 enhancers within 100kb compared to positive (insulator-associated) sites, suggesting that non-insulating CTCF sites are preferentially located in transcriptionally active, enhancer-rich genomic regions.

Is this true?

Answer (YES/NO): NO